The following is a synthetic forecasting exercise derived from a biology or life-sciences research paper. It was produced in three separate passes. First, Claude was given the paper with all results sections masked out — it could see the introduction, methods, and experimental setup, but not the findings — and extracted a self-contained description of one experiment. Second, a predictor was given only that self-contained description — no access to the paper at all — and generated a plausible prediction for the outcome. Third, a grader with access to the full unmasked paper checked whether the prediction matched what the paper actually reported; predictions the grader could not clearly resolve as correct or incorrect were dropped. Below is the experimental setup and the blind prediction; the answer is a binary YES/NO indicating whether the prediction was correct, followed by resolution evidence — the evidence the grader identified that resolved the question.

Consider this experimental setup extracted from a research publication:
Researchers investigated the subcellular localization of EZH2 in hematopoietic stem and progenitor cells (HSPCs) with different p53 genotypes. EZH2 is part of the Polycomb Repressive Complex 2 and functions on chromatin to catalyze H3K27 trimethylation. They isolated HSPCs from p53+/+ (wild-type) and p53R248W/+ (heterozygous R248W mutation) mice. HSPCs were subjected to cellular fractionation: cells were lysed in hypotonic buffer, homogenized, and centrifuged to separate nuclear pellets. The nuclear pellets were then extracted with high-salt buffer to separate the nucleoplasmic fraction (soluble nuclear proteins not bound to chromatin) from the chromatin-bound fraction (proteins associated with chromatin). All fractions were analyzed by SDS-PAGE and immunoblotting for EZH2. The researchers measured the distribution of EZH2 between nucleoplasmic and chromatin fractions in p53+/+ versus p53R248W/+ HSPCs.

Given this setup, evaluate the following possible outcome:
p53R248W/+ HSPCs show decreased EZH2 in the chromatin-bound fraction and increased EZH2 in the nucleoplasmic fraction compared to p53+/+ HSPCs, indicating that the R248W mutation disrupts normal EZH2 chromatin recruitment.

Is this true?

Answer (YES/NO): NO